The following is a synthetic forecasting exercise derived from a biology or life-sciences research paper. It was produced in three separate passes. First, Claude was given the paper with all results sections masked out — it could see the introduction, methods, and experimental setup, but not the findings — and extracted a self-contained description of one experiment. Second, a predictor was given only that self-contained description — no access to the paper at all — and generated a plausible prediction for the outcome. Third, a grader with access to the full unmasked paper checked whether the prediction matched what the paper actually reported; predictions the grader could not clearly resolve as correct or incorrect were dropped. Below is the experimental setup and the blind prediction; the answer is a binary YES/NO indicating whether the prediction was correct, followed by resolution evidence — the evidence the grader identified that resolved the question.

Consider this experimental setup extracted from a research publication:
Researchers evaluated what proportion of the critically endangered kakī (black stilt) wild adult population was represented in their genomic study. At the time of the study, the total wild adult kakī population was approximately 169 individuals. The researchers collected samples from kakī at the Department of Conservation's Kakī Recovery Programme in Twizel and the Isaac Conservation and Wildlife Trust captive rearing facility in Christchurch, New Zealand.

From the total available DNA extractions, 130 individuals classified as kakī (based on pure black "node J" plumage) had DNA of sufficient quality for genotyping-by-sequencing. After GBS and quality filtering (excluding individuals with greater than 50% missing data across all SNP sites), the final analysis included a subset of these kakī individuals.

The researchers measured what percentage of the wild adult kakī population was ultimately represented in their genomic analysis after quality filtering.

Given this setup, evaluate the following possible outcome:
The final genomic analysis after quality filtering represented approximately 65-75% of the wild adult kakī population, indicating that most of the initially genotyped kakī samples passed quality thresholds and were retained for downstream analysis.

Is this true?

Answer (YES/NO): NO